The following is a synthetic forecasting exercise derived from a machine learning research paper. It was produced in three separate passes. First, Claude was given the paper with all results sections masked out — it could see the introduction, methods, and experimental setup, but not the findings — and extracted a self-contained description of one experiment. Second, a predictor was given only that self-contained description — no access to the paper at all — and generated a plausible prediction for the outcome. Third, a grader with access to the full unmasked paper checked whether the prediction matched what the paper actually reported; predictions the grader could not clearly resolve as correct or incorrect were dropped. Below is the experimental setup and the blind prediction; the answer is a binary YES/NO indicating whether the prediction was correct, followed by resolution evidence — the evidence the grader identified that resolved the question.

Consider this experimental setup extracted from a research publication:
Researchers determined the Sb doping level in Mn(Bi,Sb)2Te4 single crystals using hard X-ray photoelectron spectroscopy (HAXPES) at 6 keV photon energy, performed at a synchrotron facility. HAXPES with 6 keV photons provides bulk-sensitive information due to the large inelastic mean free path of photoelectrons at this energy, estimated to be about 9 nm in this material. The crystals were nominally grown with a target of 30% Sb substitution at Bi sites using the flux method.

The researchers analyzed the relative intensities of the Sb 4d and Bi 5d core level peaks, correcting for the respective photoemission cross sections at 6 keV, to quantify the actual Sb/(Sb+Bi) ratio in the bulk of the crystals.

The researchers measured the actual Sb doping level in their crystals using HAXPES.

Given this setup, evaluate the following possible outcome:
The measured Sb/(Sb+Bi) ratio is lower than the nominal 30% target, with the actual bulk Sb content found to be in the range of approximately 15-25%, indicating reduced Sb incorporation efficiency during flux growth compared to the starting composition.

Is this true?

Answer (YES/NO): NO